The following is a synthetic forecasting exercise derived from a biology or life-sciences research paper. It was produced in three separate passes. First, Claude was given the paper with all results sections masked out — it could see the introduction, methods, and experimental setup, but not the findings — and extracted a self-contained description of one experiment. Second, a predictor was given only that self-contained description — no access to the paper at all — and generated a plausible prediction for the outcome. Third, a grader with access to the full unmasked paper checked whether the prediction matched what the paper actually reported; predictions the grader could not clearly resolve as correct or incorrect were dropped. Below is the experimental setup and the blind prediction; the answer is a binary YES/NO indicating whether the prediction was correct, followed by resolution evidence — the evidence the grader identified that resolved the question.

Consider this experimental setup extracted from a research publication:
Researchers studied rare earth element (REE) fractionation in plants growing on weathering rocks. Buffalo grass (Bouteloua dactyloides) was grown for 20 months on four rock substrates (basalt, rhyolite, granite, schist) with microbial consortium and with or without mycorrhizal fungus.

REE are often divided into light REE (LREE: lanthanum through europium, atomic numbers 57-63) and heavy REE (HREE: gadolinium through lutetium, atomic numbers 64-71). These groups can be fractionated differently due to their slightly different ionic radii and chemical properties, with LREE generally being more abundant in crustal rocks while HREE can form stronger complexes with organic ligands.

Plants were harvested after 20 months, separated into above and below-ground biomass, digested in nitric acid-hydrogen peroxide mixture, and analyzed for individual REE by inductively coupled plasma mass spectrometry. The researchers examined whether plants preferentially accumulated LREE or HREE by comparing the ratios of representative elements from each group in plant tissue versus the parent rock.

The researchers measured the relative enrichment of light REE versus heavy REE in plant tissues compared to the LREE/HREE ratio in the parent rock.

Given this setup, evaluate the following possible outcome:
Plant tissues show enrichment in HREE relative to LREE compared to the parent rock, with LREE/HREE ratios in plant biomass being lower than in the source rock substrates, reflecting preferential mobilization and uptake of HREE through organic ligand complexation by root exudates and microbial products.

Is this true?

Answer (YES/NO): NO